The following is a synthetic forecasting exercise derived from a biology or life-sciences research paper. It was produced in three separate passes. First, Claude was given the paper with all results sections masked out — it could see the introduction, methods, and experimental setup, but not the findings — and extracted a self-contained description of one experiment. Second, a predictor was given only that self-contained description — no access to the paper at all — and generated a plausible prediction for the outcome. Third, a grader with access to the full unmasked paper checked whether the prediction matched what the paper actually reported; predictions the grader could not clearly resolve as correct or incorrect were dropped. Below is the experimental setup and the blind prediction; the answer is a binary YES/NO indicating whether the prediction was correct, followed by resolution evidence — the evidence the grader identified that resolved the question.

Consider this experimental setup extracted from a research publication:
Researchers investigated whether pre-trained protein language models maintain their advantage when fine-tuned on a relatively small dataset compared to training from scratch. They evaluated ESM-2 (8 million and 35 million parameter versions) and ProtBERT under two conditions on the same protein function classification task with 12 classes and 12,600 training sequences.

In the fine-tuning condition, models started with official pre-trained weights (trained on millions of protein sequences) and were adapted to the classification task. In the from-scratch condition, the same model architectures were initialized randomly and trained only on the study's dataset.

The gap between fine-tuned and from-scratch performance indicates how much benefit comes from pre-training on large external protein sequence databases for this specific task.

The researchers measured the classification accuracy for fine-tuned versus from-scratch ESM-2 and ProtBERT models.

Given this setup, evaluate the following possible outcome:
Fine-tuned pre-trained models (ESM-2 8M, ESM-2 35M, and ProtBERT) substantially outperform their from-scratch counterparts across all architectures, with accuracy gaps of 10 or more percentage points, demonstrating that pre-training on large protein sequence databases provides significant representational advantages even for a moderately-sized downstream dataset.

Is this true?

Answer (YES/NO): YES